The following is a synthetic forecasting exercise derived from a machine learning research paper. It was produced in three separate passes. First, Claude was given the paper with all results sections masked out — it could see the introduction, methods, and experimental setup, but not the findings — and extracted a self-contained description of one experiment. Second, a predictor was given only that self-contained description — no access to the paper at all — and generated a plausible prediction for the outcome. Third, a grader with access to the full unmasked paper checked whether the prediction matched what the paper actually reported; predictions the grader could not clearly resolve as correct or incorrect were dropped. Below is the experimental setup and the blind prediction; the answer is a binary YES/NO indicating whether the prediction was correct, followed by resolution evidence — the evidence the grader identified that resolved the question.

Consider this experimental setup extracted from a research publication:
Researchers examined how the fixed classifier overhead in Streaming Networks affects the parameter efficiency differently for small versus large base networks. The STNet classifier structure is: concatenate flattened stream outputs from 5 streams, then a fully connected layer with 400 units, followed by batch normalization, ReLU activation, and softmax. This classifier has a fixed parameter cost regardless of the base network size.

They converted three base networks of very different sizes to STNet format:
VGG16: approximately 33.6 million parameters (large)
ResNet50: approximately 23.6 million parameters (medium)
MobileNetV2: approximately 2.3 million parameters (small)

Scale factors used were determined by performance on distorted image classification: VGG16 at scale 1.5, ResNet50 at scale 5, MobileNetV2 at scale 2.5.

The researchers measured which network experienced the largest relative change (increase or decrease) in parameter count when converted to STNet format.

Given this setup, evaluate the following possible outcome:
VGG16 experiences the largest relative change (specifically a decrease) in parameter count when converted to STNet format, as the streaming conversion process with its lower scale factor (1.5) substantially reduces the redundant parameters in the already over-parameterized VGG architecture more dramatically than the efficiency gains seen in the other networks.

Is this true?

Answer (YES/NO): NO